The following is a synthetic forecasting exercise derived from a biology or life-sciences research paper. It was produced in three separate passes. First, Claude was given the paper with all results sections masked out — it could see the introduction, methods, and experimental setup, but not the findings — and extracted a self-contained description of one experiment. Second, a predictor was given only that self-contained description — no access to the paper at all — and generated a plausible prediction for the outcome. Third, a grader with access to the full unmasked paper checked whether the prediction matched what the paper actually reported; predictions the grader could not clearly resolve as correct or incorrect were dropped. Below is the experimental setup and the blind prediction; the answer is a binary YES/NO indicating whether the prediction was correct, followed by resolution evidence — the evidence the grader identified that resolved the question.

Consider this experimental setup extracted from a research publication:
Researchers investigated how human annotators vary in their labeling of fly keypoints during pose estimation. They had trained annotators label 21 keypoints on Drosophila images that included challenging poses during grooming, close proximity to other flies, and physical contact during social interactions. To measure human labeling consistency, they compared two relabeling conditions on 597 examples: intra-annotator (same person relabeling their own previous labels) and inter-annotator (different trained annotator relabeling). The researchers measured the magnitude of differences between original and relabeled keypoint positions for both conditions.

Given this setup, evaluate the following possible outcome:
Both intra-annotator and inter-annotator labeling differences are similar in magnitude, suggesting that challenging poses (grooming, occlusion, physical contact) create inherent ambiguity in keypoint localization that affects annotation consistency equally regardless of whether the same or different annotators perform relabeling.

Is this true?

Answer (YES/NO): NO